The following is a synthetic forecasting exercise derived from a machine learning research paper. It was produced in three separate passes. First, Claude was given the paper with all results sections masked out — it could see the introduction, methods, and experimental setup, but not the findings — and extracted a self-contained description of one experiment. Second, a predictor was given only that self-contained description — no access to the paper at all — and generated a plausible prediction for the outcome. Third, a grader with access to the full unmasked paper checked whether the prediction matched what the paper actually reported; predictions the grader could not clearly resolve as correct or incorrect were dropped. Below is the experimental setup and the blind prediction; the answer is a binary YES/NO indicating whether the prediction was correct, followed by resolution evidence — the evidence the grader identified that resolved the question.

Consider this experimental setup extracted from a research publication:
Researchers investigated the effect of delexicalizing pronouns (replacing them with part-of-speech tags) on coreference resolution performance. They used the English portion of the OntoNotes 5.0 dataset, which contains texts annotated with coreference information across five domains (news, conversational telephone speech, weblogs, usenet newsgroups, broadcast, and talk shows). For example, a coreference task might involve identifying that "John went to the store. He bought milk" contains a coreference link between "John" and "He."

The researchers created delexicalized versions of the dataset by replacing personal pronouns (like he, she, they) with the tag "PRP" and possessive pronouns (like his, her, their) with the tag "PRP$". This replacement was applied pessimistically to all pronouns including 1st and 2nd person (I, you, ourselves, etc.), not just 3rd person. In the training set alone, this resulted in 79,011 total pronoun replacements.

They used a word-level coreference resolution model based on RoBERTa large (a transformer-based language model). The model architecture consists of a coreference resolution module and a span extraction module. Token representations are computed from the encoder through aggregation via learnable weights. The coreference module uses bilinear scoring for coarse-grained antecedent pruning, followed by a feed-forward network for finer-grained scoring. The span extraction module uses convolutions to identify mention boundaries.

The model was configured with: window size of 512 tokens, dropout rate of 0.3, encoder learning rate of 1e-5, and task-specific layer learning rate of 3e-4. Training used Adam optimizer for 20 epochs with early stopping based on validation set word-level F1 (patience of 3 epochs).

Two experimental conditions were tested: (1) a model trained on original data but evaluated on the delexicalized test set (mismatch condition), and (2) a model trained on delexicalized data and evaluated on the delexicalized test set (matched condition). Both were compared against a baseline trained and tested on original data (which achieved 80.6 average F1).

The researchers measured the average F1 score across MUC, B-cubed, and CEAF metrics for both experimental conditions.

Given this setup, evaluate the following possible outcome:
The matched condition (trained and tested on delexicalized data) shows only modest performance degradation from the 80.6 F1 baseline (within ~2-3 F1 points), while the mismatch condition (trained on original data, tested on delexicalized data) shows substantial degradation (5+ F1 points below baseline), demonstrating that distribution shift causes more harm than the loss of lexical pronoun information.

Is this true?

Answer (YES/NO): NO